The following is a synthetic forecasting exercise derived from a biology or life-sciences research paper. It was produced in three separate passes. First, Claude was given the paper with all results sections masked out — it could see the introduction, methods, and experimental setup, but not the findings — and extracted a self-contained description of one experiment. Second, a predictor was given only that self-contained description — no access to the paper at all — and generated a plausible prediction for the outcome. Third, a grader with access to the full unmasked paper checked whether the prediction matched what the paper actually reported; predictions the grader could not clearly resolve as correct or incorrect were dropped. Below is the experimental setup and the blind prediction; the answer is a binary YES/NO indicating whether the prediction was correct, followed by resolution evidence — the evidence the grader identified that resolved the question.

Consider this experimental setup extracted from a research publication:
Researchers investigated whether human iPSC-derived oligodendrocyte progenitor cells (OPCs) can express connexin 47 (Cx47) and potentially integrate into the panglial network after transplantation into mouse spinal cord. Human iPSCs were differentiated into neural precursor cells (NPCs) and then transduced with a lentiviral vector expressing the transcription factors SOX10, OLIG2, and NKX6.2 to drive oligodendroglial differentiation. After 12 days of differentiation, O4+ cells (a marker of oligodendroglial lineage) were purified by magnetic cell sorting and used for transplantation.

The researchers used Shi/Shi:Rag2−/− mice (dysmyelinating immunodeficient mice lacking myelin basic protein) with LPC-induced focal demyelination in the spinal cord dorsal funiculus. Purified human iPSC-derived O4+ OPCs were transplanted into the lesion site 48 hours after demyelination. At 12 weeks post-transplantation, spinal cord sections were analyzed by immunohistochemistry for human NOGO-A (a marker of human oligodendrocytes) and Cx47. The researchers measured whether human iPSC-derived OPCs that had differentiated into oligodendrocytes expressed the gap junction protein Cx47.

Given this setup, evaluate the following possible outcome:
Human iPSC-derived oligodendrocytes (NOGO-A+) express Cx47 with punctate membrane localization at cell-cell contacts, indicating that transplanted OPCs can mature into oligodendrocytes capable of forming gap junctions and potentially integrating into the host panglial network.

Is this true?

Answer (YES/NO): YES